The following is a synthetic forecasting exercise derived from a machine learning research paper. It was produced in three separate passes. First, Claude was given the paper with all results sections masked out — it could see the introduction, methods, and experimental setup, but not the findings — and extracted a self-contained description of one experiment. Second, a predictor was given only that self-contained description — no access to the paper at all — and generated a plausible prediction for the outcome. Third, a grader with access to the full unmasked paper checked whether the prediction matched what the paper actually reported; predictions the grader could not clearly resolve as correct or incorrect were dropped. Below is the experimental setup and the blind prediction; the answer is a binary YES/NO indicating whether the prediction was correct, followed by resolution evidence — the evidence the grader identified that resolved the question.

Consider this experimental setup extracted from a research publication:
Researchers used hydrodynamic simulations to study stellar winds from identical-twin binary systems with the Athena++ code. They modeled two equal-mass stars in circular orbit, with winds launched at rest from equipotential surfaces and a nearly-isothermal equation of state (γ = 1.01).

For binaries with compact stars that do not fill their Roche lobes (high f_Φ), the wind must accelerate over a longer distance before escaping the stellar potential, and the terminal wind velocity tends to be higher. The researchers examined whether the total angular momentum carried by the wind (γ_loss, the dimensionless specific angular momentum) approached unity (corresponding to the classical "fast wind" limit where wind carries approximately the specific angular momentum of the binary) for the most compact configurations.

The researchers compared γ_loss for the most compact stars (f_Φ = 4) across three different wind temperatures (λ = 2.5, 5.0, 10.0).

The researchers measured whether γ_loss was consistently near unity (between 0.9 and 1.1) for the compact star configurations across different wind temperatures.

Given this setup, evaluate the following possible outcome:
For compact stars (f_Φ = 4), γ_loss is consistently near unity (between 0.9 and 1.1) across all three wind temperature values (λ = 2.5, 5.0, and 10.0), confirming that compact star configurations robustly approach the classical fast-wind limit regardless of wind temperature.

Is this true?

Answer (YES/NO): NO